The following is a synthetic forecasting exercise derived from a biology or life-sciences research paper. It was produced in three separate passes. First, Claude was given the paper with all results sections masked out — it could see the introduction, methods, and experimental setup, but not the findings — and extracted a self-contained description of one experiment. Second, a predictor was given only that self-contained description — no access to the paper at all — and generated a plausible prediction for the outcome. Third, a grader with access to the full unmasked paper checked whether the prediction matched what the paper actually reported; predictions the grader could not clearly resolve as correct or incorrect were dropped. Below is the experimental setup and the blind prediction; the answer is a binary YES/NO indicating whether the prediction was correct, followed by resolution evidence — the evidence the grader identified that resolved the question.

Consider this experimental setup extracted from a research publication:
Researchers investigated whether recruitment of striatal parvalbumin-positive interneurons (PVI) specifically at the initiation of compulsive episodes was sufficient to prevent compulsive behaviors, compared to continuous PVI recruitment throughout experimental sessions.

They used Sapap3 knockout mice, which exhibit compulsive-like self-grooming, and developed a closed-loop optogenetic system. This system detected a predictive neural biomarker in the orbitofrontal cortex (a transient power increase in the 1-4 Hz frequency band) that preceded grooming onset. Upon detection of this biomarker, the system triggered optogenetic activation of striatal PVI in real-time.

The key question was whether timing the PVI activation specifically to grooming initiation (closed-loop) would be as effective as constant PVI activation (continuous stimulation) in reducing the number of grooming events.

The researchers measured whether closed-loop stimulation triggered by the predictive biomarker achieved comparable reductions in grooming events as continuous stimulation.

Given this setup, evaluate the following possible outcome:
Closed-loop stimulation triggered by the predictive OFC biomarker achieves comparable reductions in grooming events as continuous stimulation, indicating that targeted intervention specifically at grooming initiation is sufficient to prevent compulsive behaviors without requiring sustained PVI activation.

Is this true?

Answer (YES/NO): YES